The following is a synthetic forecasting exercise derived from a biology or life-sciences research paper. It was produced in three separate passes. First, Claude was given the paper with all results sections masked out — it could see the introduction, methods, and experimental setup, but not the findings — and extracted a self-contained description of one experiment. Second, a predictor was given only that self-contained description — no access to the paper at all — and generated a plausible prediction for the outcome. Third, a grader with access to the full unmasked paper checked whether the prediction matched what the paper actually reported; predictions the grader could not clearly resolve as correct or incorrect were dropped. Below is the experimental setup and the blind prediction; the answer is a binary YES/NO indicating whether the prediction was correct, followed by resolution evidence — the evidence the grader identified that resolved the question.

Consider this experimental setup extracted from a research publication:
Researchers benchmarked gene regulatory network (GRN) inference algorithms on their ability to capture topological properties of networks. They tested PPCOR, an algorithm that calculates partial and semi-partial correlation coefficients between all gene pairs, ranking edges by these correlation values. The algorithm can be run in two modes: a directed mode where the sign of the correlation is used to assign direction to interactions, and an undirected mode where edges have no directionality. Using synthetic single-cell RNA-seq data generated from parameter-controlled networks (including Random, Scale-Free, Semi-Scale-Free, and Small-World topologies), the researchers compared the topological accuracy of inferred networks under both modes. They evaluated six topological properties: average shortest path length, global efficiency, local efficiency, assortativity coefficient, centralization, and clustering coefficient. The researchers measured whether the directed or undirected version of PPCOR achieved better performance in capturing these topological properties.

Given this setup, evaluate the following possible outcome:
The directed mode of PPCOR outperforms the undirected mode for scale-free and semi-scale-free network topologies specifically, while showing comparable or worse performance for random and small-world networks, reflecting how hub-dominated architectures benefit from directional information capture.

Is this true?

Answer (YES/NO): NO